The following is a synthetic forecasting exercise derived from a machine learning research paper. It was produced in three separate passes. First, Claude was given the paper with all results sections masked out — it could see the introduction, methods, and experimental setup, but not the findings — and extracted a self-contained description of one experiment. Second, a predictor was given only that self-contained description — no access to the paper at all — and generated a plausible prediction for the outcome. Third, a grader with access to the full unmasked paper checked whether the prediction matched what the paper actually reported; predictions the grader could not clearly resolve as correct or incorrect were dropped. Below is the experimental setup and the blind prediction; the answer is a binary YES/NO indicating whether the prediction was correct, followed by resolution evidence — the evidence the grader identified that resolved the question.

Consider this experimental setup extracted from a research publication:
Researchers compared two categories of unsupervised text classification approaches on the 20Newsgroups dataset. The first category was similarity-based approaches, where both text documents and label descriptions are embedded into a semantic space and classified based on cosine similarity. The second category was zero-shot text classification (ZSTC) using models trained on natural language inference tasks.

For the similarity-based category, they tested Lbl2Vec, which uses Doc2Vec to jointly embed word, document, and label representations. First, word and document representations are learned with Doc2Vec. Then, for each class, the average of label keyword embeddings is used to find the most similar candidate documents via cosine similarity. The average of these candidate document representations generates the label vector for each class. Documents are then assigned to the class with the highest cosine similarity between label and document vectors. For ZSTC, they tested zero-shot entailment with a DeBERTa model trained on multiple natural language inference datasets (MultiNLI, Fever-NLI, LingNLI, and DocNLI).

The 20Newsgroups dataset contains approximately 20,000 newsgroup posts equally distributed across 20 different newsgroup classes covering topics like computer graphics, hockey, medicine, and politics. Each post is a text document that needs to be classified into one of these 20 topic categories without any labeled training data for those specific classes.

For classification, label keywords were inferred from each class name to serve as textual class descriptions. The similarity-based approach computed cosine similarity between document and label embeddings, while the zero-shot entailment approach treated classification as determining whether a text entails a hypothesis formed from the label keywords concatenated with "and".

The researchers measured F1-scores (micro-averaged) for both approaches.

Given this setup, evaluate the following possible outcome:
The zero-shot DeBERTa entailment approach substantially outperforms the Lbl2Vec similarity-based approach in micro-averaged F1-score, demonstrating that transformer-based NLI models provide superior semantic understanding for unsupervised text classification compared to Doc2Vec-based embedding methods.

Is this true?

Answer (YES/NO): NO